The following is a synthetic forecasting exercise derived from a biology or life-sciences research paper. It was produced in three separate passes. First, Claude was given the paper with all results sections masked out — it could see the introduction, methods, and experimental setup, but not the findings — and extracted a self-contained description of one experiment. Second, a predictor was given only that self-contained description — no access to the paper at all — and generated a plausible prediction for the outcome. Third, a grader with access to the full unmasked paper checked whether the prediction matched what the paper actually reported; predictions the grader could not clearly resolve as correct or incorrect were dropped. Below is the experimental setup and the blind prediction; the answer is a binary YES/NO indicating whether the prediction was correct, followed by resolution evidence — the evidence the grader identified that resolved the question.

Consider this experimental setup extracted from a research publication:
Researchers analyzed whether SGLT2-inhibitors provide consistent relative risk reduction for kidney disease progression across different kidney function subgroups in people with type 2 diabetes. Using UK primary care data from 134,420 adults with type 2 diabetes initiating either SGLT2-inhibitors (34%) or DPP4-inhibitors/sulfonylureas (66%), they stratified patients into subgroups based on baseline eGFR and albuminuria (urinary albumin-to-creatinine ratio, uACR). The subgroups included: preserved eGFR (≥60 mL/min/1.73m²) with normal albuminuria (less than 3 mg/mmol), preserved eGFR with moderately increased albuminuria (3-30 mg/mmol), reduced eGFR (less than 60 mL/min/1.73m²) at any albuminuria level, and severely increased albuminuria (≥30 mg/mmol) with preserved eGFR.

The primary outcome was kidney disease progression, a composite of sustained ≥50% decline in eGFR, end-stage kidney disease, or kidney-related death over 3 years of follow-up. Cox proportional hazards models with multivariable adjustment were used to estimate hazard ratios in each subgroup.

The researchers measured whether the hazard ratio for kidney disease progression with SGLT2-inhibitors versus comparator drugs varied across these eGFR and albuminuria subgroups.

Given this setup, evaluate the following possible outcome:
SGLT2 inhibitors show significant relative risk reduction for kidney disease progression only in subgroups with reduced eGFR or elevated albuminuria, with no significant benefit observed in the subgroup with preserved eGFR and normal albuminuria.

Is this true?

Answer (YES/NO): NO